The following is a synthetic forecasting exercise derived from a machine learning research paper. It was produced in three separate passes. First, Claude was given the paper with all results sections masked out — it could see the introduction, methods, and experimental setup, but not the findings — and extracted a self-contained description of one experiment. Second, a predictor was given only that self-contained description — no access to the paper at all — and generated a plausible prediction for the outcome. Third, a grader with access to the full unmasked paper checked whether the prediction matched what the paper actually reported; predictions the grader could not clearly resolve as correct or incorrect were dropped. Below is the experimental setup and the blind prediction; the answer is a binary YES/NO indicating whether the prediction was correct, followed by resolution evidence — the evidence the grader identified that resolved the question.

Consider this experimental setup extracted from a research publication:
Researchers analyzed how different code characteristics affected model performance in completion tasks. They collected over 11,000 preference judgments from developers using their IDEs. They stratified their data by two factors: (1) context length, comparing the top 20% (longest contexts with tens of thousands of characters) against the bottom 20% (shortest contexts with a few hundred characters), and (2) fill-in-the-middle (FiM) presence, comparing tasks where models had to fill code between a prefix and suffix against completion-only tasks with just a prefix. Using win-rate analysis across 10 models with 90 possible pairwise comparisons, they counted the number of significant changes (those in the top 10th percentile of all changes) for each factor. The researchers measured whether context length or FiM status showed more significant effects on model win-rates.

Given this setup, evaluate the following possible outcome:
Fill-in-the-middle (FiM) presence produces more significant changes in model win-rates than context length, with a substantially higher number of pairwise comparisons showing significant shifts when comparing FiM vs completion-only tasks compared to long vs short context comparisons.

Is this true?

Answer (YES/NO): NO